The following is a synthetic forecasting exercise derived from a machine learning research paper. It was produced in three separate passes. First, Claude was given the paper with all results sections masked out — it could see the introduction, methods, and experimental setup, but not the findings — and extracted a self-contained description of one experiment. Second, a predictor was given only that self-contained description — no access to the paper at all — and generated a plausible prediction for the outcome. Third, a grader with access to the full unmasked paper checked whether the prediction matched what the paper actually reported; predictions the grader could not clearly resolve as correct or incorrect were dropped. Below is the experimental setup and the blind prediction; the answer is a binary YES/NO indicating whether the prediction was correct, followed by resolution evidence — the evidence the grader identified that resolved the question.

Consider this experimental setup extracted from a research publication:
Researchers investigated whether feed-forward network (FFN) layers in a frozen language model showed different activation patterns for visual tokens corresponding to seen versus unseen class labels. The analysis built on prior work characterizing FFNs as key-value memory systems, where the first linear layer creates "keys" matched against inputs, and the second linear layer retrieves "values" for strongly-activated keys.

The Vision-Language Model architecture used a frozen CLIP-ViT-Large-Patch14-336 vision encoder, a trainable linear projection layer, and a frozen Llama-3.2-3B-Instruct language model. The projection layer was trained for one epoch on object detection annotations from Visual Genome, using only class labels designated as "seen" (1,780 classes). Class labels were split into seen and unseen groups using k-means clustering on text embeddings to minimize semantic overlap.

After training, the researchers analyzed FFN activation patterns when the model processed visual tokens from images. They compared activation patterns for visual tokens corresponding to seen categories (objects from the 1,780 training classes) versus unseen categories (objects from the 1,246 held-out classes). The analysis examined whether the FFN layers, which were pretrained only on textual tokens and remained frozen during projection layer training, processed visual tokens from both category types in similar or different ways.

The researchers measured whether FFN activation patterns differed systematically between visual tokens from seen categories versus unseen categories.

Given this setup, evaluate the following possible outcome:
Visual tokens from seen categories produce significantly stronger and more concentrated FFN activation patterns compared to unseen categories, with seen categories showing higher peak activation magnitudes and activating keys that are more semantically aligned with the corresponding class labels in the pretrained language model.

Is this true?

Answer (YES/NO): NO